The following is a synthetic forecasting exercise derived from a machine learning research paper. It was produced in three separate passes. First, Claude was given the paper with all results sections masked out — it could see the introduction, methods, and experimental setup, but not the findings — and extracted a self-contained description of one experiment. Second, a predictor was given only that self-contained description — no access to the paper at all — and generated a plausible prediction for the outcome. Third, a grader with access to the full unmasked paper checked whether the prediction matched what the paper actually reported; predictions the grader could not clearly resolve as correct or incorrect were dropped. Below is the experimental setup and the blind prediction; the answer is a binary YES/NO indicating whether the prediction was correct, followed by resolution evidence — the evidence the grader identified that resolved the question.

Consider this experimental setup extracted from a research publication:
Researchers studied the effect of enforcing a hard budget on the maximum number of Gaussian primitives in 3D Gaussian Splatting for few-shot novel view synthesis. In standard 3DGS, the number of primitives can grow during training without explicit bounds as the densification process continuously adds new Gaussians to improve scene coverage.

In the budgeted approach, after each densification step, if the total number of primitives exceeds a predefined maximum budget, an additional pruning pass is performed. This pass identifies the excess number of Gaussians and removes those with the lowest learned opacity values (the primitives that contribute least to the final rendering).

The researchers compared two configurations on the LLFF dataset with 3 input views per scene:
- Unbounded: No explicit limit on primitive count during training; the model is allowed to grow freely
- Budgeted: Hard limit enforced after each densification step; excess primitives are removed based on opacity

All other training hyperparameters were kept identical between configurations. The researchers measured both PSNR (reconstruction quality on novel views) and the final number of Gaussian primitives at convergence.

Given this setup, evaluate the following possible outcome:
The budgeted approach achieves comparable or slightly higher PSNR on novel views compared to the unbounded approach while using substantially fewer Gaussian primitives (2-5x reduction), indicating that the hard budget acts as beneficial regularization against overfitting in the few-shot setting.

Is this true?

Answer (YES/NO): NO